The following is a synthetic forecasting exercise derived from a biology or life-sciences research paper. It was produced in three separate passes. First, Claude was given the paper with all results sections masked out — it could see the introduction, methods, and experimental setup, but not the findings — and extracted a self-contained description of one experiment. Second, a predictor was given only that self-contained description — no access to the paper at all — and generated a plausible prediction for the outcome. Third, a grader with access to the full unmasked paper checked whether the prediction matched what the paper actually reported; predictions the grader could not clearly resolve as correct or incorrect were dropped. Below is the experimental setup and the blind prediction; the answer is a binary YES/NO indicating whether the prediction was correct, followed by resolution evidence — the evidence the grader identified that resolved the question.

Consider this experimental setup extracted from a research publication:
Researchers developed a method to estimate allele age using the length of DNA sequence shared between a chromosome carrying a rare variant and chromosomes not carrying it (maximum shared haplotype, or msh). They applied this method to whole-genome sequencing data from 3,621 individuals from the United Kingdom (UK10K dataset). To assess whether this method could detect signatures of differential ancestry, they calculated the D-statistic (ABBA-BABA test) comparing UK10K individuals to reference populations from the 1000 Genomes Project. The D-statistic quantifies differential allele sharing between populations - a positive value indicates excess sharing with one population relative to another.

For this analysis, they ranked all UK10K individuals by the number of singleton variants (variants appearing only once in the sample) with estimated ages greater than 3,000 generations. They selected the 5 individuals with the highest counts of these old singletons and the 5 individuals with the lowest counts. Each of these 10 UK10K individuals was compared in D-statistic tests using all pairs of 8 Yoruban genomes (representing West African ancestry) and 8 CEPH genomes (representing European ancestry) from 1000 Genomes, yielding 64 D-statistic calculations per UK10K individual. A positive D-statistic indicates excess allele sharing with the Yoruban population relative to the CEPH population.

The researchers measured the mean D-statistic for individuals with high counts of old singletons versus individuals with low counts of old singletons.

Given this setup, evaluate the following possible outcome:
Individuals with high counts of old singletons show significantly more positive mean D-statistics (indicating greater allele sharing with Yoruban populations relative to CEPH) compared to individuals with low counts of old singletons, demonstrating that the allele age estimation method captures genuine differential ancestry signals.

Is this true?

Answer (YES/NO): YES